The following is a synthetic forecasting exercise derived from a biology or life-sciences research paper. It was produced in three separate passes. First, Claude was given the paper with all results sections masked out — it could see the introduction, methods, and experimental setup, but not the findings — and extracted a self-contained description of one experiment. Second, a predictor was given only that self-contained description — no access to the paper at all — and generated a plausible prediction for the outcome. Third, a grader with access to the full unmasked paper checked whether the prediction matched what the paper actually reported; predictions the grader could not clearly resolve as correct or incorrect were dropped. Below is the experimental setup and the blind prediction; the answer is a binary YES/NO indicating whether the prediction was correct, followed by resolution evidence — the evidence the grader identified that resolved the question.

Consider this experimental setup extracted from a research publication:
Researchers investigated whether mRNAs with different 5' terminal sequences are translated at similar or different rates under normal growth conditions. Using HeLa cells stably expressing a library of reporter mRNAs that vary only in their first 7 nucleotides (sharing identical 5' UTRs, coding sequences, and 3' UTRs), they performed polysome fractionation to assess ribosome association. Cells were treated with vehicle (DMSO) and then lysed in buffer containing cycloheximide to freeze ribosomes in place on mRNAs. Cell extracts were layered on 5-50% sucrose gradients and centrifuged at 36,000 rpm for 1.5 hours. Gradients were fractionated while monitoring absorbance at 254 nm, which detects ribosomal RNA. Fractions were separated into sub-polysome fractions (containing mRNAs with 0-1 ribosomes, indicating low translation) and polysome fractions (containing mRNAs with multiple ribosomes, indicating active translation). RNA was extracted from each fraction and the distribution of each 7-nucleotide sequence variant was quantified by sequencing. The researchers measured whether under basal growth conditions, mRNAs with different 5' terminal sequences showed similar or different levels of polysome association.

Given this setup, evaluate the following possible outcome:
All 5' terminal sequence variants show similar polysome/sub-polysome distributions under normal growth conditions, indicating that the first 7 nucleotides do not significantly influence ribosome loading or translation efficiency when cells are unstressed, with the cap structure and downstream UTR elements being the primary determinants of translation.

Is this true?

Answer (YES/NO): YES